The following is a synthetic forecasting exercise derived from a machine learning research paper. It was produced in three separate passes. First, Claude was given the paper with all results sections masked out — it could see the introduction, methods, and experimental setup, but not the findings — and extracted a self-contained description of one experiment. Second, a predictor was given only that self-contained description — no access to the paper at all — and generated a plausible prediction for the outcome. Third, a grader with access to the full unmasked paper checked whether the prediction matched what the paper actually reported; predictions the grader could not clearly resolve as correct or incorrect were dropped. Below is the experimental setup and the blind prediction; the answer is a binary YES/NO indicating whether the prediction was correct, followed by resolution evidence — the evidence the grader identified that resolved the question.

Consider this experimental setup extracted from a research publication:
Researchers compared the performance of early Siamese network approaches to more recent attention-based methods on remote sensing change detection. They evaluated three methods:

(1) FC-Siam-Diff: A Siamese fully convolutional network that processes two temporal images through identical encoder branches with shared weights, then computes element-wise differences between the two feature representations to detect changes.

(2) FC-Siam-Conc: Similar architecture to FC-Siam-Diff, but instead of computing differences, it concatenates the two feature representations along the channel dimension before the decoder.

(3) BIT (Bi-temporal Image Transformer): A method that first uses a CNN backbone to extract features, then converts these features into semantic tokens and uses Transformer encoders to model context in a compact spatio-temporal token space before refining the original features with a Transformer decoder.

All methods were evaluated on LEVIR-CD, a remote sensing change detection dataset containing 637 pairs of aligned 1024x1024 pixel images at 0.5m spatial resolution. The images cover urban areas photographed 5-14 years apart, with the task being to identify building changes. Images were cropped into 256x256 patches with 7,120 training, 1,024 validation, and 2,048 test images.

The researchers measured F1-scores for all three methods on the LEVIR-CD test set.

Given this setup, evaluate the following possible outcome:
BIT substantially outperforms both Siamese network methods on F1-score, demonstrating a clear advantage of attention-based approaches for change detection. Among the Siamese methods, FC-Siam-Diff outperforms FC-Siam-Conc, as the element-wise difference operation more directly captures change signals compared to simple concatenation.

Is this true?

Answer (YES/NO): NO